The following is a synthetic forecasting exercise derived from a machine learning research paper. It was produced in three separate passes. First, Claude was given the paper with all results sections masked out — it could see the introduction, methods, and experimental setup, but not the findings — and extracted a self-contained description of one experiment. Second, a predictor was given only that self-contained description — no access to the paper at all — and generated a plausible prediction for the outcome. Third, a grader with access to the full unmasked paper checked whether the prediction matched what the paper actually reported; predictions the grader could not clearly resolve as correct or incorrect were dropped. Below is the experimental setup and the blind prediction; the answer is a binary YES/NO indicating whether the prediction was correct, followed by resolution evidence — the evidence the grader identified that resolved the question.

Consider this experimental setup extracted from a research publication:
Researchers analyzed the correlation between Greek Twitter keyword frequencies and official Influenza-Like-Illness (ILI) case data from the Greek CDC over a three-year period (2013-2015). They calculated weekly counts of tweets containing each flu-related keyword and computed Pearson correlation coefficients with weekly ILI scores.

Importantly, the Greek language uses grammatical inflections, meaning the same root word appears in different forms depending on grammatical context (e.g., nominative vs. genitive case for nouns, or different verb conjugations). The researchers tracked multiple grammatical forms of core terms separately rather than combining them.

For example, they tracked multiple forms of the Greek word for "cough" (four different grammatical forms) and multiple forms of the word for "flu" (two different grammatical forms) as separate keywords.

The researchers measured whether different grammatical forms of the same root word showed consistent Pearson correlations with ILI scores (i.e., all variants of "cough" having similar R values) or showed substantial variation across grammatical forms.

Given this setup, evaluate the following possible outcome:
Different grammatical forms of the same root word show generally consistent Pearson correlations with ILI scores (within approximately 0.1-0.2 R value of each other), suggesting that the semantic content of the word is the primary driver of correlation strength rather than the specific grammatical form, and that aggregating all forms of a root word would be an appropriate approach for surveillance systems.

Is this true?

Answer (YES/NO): YES